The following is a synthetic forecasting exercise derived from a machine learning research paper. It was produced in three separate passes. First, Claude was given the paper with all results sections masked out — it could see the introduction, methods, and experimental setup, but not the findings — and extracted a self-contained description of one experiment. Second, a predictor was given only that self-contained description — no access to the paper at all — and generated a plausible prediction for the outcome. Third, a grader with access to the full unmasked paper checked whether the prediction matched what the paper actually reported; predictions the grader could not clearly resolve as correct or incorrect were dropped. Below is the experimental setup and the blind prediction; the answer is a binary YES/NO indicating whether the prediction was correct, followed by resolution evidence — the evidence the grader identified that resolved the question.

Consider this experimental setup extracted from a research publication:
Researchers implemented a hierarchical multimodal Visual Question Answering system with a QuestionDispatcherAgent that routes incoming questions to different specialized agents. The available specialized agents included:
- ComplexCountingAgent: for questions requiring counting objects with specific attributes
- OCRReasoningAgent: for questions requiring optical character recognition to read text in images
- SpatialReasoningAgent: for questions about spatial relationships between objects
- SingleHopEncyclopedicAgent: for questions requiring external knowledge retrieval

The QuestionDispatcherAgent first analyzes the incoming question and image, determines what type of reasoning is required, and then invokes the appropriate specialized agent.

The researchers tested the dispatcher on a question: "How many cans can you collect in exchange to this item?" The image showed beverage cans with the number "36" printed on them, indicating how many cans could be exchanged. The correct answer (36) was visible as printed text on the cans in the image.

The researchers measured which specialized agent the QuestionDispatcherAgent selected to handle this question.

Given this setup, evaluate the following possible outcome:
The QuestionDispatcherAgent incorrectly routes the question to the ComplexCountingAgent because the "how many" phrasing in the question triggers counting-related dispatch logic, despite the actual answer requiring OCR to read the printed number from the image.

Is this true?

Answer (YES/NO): YES